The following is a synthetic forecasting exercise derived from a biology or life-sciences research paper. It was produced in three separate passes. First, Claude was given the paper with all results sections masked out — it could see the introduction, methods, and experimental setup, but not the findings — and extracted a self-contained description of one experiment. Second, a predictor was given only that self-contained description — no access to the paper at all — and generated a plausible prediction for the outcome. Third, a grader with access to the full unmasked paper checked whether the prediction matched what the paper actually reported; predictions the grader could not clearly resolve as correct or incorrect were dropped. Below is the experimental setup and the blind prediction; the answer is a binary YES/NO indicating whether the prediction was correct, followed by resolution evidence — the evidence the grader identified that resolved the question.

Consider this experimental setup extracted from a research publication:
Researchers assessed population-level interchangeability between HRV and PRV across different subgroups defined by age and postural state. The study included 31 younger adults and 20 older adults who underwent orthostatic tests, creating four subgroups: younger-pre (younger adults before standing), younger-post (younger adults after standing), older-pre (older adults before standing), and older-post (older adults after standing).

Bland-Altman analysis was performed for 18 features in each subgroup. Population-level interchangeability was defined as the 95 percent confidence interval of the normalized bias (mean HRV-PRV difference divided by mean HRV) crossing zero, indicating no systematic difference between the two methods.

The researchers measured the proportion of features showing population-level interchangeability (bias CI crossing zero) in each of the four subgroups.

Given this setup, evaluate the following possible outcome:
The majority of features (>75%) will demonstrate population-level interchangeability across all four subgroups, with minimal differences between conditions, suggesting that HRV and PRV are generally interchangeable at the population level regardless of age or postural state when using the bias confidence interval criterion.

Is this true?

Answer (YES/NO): NO